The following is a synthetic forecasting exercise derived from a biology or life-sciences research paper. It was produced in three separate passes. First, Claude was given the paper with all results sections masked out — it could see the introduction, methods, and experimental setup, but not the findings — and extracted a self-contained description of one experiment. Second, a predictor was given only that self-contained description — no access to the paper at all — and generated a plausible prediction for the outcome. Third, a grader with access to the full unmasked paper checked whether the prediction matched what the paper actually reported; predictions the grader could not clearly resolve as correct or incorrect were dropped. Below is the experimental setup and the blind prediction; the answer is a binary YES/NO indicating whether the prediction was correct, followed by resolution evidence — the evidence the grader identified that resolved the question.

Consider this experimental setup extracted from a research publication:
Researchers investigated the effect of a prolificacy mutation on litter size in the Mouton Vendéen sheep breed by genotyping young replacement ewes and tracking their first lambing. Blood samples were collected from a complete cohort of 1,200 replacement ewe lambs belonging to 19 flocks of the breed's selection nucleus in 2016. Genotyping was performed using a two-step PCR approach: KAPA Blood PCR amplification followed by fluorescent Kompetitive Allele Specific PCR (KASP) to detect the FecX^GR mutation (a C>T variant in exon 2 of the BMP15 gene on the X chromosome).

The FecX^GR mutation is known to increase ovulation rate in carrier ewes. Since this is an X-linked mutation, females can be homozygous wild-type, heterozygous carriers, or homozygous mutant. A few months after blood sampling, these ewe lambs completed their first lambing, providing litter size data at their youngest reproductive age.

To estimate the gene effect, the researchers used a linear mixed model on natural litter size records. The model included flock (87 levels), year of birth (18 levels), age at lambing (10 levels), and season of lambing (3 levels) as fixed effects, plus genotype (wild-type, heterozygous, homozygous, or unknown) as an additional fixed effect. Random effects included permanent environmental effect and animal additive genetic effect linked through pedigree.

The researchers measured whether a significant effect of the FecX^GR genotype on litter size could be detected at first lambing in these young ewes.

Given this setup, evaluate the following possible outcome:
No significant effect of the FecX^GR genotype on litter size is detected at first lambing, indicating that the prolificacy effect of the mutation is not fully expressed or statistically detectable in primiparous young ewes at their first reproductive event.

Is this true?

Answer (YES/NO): NO